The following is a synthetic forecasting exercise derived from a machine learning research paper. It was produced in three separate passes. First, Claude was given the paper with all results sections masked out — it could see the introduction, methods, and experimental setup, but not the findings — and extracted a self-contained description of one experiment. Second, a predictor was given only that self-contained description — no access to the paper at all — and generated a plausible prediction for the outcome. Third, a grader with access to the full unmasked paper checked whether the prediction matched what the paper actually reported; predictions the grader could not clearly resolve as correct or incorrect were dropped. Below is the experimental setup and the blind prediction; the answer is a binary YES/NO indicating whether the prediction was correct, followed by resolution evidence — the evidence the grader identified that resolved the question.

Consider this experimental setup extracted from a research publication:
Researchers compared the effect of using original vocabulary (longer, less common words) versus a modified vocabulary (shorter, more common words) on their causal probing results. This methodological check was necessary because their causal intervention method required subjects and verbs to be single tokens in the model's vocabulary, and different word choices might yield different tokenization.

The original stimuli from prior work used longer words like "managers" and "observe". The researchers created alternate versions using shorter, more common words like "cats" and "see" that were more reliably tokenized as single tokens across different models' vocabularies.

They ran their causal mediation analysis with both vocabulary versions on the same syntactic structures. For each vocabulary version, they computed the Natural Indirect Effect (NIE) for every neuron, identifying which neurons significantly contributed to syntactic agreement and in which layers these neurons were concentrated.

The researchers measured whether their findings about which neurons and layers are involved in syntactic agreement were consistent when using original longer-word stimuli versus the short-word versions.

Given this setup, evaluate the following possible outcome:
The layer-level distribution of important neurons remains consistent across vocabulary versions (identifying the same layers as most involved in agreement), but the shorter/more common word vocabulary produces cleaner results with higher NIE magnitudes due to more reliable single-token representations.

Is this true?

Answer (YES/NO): NO